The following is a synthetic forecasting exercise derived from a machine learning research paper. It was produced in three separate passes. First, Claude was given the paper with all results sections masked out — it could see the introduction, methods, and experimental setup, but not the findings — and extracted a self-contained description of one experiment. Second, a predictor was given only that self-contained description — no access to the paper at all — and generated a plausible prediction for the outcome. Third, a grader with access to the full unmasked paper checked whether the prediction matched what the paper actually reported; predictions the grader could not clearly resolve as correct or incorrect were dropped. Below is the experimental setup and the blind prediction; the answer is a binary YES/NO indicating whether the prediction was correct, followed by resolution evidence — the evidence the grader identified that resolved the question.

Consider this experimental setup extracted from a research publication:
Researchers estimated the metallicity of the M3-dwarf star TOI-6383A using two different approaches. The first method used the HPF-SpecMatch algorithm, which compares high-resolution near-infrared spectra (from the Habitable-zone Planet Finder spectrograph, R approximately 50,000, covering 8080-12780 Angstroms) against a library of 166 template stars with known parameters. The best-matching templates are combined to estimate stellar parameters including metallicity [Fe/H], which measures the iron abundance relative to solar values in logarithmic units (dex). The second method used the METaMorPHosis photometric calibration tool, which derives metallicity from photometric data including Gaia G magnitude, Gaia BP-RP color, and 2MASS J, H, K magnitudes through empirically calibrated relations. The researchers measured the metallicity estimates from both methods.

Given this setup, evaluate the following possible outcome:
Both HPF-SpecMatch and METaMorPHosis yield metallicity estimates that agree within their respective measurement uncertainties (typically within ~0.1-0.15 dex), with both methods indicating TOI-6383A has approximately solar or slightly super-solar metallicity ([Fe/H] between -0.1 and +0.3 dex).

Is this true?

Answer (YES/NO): YES